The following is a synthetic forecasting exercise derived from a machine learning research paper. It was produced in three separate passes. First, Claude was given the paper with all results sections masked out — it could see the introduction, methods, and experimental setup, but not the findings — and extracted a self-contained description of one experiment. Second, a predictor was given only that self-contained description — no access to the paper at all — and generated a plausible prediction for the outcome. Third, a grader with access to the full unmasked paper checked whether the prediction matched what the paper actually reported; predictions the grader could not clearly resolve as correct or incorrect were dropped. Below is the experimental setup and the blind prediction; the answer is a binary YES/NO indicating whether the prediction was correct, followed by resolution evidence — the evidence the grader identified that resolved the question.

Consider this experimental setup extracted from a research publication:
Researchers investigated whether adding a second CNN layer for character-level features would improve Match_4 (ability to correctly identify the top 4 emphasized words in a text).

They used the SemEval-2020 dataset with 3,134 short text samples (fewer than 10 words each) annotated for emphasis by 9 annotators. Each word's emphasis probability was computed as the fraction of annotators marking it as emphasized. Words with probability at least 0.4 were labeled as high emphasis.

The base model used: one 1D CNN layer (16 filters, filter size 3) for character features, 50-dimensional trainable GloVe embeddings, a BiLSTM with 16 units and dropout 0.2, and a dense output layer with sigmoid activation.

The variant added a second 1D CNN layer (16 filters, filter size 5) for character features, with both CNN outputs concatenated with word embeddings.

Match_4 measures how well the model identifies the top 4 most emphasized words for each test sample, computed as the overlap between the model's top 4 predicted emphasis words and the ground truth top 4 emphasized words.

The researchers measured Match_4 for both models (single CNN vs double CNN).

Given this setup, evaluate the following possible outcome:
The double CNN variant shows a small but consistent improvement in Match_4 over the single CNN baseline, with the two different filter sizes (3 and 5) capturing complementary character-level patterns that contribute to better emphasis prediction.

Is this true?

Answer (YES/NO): NO